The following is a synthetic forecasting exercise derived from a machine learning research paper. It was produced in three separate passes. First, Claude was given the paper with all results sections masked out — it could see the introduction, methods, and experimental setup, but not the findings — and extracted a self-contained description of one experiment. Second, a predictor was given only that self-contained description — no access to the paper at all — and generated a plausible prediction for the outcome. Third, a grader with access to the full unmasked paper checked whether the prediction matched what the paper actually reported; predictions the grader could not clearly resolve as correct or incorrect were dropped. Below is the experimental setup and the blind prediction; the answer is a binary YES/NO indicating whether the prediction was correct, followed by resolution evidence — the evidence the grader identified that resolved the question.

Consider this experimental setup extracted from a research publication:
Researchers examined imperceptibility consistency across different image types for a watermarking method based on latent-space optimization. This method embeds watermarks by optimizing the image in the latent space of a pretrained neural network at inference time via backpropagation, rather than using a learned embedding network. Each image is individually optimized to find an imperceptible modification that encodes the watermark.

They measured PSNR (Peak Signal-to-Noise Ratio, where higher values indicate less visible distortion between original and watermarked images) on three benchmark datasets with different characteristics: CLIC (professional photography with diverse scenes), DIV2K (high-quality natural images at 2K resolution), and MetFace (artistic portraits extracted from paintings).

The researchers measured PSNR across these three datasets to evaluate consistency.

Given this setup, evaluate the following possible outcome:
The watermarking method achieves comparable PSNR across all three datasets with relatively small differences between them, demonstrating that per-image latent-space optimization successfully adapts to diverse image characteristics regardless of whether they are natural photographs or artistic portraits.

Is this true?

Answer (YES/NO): YES